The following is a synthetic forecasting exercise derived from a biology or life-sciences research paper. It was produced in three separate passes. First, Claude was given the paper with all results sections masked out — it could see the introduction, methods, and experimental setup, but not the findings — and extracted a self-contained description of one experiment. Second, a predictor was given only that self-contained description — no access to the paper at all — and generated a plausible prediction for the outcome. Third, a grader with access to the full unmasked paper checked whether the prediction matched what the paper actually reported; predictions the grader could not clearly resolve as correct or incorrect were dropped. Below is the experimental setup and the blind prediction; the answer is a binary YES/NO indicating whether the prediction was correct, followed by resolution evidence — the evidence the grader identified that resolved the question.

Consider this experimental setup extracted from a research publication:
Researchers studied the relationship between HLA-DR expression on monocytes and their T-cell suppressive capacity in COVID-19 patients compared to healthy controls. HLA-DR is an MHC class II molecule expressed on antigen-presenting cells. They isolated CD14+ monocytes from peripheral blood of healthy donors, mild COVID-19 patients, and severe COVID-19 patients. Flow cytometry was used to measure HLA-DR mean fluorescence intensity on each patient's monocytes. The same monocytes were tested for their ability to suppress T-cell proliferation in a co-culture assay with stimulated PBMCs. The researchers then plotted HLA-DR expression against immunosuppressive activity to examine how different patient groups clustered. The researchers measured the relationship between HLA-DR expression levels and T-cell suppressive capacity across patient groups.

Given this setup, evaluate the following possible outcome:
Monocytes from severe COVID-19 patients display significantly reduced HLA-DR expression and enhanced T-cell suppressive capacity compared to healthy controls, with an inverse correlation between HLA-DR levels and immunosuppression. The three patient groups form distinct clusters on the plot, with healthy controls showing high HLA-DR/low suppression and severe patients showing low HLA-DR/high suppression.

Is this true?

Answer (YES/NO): NO